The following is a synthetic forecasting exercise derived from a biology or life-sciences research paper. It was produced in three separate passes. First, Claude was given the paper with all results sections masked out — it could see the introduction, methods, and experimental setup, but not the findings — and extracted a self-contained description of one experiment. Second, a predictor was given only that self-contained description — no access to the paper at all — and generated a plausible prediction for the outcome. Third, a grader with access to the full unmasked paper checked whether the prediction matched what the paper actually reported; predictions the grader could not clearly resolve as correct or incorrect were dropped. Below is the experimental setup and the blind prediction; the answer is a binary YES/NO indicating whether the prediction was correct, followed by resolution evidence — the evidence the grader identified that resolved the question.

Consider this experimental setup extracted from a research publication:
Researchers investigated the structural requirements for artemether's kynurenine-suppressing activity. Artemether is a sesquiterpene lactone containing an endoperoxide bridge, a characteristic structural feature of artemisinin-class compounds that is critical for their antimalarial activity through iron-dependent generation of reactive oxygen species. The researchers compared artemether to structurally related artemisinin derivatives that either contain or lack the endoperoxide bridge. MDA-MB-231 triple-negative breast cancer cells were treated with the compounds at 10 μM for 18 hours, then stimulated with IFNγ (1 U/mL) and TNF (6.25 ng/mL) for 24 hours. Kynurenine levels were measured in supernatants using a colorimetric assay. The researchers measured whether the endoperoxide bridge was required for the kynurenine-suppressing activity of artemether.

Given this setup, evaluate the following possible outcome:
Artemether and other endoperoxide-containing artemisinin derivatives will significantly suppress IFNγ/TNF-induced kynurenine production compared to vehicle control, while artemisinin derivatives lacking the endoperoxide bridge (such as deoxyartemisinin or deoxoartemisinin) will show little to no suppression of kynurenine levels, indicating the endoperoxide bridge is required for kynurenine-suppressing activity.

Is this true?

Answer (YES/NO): YES